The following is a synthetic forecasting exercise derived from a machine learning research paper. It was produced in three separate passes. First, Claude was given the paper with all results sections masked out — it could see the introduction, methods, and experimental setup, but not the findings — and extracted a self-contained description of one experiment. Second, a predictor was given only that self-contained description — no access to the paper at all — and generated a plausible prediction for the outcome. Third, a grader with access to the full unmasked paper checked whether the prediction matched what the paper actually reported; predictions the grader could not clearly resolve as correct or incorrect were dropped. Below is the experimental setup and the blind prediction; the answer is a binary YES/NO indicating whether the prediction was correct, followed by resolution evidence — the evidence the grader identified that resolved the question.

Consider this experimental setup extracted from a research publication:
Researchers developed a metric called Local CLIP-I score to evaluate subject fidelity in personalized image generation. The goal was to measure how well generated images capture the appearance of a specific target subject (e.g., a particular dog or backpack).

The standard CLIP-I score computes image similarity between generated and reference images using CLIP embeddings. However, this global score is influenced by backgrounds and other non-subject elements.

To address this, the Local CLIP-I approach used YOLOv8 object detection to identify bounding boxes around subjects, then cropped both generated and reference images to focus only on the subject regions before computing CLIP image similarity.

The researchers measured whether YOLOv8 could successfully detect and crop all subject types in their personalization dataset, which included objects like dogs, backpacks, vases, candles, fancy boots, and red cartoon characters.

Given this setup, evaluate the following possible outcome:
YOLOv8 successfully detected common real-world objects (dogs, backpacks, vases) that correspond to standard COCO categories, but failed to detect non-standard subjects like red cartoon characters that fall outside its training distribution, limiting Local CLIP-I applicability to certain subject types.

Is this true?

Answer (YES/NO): NO